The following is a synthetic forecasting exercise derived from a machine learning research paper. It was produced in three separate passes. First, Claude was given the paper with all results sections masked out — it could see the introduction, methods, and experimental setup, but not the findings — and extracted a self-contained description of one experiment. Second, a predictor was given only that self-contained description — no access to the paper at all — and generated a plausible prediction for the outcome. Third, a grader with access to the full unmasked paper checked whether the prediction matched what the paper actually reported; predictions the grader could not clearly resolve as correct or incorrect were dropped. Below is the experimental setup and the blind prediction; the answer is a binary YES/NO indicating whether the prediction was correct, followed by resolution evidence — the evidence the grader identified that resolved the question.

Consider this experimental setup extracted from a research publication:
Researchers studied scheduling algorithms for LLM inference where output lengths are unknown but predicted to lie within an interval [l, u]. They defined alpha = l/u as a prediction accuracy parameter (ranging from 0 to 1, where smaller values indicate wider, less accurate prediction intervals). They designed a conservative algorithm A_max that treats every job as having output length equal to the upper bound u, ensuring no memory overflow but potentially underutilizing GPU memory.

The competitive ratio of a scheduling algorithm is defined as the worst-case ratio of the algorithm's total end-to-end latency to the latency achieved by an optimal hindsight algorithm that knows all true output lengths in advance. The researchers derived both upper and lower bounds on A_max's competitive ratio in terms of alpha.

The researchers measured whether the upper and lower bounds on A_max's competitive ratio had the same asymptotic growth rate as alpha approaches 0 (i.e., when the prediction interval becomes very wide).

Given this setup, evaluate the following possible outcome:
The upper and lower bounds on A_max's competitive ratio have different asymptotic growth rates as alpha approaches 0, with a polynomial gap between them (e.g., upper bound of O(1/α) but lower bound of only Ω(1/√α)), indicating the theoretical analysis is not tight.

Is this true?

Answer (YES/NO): YES